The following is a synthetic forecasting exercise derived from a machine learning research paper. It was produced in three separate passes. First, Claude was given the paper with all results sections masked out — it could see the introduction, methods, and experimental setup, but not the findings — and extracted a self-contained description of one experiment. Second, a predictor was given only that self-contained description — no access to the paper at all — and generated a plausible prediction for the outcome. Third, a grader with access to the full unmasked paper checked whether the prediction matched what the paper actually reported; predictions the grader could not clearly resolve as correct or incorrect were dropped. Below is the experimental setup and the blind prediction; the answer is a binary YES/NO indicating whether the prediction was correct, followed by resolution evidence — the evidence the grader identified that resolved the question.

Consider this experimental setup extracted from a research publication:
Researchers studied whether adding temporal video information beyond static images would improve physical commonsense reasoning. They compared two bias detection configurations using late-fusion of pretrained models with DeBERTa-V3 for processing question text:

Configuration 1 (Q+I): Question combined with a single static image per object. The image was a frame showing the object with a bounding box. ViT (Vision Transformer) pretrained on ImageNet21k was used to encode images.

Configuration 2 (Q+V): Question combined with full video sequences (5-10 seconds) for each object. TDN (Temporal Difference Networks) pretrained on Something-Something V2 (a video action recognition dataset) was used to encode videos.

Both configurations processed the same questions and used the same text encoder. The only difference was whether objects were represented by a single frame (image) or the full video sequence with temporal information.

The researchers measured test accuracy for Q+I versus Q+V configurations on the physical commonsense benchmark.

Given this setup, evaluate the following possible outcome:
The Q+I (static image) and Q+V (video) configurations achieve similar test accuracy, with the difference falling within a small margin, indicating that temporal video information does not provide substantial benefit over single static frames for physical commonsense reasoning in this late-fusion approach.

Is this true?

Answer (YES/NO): YES